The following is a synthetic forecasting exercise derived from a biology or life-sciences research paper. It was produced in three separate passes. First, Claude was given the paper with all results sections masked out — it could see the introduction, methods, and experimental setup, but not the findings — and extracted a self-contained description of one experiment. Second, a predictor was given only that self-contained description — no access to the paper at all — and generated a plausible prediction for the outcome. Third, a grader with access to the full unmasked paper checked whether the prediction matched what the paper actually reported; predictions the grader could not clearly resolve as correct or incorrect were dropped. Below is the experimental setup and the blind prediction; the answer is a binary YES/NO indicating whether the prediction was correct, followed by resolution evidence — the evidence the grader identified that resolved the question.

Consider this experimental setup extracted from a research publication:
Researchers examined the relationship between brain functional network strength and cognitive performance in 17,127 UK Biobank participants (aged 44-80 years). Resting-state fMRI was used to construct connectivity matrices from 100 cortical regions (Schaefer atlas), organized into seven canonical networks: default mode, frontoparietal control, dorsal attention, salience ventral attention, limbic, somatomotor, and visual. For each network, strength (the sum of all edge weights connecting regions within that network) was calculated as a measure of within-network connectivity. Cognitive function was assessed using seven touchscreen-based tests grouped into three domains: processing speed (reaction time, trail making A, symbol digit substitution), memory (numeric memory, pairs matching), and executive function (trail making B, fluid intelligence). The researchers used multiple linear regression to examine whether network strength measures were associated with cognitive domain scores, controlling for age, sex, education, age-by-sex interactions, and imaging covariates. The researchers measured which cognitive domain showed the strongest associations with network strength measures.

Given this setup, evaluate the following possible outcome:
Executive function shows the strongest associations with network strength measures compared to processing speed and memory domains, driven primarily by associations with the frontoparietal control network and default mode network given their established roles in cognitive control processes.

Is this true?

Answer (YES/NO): NO